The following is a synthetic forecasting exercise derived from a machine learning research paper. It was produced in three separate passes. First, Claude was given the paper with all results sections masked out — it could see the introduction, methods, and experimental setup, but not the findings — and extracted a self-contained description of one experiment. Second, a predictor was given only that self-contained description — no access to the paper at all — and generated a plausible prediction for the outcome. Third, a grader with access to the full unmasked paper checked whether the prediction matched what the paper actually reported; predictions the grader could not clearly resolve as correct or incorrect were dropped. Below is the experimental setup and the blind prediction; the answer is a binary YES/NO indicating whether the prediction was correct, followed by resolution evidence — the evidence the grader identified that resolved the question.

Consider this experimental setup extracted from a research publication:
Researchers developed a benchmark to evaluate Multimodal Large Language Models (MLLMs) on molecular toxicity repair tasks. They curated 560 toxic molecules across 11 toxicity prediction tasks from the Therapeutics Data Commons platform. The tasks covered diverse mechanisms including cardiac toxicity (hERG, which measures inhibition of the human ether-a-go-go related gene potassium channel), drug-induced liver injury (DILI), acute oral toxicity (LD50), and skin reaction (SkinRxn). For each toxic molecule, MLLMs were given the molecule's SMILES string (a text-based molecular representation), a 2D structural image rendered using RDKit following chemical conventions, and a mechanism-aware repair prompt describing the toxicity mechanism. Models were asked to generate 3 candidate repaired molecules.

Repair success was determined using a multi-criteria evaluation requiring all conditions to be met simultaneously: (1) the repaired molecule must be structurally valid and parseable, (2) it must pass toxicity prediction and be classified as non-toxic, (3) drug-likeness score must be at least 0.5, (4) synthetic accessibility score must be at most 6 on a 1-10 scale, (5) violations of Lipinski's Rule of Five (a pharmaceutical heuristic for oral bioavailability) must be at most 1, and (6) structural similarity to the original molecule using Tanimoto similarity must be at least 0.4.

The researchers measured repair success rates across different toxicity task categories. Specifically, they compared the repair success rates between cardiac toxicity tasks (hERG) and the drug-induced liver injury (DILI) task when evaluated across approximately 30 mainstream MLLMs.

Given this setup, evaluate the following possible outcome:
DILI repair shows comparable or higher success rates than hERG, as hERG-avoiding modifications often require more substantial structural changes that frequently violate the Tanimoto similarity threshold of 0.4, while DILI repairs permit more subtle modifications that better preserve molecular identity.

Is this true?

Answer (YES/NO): NO